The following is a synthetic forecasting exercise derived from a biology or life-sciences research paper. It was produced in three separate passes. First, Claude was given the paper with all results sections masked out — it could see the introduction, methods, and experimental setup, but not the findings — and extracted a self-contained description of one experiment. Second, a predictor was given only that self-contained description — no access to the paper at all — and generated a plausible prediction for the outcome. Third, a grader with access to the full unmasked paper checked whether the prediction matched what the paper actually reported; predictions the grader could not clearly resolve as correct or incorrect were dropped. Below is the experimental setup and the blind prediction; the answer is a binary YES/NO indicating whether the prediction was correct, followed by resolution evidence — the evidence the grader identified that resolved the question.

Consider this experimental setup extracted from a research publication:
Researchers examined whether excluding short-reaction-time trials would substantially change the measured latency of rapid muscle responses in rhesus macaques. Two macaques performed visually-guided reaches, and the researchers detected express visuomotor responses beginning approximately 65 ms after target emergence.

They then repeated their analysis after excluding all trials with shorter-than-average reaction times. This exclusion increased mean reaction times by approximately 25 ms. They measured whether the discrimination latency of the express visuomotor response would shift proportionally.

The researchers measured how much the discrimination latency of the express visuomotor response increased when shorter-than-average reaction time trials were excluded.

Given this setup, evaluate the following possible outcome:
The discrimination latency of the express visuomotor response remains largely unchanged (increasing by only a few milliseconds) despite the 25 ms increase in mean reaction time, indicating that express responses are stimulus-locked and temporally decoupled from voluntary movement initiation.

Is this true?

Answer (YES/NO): YES